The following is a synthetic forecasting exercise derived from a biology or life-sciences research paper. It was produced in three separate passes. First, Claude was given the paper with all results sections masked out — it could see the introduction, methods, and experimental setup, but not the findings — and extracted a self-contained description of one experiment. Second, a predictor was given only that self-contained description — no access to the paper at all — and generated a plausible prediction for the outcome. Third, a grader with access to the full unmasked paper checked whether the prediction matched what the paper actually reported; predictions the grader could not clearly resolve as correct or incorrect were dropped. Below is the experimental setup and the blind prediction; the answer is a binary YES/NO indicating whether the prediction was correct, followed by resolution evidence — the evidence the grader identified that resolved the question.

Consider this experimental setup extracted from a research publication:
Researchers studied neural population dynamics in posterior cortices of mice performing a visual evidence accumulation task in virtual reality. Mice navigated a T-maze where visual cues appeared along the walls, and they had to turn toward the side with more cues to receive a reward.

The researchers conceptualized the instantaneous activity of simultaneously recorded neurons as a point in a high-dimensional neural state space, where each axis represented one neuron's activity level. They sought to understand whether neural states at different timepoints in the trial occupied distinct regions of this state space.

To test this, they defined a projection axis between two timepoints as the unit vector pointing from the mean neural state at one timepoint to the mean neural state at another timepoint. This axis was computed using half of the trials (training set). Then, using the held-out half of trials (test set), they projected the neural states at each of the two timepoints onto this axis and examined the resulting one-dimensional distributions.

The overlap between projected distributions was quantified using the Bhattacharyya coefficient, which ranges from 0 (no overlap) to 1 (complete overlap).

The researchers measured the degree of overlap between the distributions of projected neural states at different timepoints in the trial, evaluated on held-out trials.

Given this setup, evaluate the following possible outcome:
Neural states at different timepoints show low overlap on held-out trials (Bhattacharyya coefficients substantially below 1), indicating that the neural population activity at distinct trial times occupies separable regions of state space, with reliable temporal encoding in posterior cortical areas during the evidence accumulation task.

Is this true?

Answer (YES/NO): NO